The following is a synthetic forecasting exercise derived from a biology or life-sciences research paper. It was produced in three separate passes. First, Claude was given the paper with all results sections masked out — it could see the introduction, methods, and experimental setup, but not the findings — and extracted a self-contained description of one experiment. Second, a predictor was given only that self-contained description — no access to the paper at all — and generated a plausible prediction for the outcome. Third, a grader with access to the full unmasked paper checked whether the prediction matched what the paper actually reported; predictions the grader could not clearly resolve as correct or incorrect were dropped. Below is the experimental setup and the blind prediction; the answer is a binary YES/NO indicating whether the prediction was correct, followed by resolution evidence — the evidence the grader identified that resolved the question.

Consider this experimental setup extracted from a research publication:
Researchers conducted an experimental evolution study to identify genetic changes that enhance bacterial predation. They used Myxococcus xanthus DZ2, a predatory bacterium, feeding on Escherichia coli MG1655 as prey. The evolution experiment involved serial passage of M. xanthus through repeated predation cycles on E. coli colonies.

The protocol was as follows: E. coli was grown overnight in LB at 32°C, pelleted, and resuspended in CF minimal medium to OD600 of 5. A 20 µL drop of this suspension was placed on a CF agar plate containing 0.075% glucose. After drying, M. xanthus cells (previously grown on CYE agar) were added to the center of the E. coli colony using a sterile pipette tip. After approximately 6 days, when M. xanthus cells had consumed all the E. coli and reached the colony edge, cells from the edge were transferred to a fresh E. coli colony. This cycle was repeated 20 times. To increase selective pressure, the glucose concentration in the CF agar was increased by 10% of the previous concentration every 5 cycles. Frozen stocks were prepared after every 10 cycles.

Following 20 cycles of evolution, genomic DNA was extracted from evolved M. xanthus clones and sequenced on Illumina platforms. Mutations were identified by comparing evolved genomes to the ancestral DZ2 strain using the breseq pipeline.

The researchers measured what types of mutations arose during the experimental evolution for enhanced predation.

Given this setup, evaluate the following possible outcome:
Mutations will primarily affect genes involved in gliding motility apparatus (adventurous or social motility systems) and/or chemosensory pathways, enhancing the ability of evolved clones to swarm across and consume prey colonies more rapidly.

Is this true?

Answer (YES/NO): NO